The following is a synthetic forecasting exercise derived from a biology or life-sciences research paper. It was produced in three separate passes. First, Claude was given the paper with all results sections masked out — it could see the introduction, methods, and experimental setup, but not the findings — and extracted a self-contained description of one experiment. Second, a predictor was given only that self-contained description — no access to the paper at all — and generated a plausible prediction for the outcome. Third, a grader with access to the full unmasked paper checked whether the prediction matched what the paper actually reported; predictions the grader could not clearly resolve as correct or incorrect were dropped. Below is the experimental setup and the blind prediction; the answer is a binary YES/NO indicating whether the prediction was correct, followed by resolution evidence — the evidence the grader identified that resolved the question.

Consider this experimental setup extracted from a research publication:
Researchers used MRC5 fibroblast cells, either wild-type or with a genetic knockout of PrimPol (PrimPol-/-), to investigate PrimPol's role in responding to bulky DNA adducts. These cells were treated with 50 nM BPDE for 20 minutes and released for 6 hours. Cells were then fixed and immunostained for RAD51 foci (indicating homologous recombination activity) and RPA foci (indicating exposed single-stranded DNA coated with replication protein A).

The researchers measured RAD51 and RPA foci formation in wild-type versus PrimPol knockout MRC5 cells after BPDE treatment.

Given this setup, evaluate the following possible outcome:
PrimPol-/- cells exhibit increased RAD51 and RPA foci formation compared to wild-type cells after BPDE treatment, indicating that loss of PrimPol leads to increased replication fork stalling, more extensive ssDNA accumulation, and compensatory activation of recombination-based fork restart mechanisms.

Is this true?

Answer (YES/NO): NO